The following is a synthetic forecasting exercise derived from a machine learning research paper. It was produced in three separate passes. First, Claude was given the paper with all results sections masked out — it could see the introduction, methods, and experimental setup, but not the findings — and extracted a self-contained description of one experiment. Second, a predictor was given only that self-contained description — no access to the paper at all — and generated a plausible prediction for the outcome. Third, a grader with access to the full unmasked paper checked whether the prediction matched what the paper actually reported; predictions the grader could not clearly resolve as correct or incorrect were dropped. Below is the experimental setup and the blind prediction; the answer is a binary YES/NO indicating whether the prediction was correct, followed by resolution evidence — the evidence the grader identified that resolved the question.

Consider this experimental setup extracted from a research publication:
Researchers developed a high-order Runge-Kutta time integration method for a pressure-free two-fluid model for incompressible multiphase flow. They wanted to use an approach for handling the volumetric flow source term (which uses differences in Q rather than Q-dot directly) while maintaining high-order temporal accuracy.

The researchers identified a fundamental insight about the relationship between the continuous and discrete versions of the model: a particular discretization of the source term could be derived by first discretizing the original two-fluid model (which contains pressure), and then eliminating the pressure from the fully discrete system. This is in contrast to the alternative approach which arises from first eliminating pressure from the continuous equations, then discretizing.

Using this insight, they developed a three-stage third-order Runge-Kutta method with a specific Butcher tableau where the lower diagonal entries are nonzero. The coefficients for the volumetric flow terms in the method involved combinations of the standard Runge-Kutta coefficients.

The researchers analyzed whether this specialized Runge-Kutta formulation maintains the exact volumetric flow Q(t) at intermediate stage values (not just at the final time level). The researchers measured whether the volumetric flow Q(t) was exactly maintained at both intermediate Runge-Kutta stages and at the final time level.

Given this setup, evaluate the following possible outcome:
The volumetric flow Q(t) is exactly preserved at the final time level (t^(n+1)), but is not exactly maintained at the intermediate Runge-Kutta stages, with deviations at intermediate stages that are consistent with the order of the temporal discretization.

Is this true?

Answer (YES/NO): NO